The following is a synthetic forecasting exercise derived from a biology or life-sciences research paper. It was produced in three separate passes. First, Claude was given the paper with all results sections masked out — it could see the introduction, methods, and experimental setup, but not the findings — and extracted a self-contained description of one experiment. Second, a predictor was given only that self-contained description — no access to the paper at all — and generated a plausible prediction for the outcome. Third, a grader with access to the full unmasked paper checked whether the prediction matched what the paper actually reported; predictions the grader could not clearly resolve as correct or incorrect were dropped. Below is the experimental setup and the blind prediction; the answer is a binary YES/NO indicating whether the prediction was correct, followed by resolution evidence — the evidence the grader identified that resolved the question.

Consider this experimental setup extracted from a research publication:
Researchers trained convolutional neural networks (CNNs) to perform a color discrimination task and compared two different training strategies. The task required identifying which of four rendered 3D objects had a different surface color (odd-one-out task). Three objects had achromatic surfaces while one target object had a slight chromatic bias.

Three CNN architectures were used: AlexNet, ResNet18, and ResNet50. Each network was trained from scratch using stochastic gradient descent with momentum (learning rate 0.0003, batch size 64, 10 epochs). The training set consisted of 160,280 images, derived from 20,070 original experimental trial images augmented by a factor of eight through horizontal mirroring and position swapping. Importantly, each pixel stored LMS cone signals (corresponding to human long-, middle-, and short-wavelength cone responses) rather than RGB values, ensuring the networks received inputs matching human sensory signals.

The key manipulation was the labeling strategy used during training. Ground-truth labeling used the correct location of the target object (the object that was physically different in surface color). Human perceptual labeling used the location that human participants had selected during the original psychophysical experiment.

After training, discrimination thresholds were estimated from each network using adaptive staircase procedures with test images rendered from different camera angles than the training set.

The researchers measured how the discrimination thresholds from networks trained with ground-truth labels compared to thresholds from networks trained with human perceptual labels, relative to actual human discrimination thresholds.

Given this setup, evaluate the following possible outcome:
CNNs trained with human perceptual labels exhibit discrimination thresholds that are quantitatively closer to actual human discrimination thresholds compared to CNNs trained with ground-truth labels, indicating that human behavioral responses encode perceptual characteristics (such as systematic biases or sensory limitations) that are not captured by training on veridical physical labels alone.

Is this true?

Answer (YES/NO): YES